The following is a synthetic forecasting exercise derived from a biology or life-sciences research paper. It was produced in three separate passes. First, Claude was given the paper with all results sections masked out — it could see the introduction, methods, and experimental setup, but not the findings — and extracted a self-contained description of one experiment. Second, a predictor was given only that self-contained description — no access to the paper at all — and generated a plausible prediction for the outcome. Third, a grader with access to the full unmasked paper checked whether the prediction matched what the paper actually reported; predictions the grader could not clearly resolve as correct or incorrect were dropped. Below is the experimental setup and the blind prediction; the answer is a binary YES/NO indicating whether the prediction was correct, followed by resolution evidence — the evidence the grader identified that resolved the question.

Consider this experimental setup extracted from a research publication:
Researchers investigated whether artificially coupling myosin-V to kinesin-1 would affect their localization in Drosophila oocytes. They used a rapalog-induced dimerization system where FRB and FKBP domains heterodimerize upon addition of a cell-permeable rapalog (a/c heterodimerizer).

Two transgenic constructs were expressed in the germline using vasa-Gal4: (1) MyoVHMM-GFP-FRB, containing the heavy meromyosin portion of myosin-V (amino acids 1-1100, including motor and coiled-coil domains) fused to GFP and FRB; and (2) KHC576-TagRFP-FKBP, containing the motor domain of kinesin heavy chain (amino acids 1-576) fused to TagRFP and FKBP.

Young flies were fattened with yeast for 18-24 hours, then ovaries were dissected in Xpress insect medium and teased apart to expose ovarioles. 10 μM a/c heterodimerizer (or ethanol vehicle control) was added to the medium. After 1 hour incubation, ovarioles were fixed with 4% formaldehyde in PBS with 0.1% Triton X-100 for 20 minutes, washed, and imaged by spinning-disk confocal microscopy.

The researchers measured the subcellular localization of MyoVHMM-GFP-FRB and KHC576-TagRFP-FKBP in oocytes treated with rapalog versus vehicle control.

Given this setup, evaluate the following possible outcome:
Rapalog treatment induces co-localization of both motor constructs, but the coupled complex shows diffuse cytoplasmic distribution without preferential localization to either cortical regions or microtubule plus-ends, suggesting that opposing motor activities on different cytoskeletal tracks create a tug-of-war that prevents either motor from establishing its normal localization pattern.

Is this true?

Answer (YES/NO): NO